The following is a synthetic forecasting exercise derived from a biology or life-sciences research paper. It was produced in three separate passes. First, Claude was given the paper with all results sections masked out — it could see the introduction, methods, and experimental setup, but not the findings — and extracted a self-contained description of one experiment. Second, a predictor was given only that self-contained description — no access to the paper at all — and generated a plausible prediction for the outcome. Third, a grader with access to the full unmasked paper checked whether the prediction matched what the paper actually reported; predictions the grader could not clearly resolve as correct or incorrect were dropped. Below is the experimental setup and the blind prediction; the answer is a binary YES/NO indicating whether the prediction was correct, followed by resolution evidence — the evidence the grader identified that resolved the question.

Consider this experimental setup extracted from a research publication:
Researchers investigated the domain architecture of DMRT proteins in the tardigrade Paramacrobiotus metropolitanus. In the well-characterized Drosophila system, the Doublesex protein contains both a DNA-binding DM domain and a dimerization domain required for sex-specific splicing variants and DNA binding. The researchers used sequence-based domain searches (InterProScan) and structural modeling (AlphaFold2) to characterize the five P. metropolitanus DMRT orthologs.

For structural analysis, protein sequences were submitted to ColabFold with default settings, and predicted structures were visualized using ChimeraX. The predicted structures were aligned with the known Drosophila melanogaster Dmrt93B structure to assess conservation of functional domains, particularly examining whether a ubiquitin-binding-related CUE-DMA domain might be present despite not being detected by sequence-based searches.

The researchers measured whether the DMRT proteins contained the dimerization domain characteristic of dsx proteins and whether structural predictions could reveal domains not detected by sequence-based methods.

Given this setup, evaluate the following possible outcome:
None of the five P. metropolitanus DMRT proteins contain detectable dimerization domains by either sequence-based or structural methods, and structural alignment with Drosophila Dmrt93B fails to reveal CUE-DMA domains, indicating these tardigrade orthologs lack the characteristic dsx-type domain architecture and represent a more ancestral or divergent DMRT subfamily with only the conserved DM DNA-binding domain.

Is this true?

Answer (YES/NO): NO